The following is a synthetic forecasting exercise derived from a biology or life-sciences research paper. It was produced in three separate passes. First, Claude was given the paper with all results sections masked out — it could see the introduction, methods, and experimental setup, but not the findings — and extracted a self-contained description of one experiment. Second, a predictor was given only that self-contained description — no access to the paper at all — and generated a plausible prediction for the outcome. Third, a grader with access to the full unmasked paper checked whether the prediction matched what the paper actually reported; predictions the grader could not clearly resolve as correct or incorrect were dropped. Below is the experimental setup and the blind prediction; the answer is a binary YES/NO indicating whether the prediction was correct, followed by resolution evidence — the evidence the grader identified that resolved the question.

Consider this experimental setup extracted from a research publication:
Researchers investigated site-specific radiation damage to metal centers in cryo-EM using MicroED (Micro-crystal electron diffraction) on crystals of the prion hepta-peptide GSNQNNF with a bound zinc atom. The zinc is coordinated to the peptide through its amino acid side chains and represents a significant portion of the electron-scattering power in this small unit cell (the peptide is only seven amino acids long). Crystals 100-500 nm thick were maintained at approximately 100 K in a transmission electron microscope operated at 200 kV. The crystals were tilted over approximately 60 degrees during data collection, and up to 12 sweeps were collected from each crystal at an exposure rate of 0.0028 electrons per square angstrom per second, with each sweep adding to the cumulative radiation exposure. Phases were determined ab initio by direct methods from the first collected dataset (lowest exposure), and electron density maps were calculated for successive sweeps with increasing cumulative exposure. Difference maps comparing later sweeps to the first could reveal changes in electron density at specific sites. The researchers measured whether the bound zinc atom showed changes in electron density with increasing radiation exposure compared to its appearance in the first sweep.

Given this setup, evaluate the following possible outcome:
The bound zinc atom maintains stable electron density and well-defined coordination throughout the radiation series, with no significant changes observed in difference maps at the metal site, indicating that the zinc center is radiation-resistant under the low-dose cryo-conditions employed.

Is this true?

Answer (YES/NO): NO